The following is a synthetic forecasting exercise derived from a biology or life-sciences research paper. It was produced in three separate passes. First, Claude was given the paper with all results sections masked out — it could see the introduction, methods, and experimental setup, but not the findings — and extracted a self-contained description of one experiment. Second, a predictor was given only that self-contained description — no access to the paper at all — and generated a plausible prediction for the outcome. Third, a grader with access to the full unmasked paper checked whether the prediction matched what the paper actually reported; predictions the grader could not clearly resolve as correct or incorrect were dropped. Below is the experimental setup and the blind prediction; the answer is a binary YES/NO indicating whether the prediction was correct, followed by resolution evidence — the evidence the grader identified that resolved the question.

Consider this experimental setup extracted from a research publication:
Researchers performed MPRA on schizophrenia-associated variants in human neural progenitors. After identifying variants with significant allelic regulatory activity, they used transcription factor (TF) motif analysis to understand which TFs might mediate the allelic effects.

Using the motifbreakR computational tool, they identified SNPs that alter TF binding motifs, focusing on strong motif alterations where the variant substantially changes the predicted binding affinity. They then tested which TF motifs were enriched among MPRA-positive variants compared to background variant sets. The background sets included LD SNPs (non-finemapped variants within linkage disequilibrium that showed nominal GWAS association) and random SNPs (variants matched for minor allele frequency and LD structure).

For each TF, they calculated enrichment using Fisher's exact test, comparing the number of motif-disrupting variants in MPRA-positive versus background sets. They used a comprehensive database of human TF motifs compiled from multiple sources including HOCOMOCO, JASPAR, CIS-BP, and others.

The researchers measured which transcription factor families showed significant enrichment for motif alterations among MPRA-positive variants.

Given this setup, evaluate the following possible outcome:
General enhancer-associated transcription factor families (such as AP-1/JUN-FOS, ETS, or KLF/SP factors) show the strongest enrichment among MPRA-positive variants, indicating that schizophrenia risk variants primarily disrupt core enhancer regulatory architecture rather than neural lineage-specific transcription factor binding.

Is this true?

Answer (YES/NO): NO